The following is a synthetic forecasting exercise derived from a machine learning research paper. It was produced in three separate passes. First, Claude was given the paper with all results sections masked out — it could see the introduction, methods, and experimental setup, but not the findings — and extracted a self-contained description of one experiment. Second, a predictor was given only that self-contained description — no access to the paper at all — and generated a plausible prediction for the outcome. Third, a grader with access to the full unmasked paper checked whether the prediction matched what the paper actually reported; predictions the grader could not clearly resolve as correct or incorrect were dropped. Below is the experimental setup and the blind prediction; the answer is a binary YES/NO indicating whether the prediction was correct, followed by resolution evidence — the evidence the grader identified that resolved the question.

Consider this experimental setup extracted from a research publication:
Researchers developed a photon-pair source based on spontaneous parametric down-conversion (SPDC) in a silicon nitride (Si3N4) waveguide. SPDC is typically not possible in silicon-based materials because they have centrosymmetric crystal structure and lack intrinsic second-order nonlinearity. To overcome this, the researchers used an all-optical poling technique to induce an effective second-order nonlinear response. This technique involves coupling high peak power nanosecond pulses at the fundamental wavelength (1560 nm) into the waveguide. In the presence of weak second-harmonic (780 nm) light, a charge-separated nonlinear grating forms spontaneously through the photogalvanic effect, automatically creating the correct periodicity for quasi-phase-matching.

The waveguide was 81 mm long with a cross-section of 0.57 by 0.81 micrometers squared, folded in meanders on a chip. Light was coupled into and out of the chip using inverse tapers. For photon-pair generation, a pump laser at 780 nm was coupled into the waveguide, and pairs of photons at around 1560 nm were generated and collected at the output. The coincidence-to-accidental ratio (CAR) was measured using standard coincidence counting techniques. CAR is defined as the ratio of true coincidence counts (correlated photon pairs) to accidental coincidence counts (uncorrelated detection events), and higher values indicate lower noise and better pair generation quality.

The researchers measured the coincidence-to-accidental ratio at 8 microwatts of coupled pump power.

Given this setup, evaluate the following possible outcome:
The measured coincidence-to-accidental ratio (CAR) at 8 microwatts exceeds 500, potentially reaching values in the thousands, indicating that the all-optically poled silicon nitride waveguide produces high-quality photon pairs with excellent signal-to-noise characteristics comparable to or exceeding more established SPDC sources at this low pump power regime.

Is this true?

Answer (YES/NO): YES